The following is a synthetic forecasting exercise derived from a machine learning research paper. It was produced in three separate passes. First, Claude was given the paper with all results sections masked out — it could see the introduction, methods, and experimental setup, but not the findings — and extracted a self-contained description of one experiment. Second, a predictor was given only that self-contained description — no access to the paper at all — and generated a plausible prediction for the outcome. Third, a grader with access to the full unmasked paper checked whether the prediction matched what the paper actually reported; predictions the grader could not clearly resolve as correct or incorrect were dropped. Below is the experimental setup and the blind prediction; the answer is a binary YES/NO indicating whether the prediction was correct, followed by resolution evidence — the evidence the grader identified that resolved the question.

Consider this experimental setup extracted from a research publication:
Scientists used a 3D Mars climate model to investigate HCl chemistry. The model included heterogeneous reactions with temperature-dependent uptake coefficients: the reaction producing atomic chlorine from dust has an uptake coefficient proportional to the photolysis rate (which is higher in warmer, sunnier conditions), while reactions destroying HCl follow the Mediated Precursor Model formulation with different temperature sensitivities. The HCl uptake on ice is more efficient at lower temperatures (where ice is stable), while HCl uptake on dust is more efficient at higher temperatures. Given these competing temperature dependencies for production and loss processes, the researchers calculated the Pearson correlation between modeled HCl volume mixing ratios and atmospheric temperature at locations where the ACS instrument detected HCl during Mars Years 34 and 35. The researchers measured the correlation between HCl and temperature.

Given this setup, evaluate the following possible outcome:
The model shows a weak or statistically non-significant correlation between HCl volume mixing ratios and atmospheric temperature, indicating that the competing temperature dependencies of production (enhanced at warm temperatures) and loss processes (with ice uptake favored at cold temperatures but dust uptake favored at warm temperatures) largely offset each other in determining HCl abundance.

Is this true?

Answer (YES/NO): NO